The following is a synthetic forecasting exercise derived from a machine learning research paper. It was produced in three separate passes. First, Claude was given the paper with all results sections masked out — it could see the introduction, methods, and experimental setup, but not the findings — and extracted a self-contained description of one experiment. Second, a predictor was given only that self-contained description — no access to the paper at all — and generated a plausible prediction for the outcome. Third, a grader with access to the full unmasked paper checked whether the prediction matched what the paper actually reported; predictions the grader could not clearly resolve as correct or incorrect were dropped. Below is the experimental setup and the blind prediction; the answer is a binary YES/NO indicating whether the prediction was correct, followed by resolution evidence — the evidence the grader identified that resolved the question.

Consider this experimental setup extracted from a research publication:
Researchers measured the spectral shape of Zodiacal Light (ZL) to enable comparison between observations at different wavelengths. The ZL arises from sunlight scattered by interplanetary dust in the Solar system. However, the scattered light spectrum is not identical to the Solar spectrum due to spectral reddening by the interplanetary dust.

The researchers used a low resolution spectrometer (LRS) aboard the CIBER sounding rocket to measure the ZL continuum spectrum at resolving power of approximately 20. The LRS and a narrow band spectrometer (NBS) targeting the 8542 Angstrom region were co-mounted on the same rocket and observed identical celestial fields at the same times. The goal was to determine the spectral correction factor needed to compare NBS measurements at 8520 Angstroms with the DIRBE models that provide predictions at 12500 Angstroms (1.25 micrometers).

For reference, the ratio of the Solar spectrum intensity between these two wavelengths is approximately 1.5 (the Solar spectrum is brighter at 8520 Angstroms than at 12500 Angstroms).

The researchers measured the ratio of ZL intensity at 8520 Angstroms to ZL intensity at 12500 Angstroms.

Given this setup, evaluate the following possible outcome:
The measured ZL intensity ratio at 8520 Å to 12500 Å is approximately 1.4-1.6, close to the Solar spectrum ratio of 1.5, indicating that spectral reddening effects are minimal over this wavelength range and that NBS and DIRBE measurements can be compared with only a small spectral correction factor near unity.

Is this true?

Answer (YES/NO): NO